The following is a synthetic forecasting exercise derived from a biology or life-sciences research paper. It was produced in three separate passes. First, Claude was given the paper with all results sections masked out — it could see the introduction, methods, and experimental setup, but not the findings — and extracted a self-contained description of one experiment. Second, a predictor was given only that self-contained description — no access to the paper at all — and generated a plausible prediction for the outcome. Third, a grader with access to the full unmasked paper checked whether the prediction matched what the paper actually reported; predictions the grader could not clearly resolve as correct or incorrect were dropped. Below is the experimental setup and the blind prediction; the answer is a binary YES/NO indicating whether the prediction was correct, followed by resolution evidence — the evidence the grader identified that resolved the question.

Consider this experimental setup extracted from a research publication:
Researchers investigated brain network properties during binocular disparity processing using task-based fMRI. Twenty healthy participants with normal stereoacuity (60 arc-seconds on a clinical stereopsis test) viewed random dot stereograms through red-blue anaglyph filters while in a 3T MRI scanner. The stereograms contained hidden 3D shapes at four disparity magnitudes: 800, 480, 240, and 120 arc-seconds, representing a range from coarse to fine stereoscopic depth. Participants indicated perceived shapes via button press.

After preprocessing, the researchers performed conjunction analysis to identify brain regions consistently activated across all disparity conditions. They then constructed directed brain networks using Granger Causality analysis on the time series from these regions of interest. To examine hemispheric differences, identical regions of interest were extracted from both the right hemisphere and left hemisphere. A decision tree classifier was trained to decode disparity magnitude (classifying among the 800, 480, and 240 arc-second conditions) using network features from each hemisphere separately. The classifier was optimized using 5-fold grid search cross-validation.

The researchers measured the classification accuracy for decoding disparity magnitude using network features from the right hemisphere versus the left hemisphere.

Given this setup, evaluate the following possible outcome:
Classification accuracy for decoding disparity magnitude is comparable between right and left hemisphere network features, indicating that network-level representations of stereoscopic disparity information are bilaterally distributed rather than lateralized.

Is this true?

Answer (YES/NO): NO